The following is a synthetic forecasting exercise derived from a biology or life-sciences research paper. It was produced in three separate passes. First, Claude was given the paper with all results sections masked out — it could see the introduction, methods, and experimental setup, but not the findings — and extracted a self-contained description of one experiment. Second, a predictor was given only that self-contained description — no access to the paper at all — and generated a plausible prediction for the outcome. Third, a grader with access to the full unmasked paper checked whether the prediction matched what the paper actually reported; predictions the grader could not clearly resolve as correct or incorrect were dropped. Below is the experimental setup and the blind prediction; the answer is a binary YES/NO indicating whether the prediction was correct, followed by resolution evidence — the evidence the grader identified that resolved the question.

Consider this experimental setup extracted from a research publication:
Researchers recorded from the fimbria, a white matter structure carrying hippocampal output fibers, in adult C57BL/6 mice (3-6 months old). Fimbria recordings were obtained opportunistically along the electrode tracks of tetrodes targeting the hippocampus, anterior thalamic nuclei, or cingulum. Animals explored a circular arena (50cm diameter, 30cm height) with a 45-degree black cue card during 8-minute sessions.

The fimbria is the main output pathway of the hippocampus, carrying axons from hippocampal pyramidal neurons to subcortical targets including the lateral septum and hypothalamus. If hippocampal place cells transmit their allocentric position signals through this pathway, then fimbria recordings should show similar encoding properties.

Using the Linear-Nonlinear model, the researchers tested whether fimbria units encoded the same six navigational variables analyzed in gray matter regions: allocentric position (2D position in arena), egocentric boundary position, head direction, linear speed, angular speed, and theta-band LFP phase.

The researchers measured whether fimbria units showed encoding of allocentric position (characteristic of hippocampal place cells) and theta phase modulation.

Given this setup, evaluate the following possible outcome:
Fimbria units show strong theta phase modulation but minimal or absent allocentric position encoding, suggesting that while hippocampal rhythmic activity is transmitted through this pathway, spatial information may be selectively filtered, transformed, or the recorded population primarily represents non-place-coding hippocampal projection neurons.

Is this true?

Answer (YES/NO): NO